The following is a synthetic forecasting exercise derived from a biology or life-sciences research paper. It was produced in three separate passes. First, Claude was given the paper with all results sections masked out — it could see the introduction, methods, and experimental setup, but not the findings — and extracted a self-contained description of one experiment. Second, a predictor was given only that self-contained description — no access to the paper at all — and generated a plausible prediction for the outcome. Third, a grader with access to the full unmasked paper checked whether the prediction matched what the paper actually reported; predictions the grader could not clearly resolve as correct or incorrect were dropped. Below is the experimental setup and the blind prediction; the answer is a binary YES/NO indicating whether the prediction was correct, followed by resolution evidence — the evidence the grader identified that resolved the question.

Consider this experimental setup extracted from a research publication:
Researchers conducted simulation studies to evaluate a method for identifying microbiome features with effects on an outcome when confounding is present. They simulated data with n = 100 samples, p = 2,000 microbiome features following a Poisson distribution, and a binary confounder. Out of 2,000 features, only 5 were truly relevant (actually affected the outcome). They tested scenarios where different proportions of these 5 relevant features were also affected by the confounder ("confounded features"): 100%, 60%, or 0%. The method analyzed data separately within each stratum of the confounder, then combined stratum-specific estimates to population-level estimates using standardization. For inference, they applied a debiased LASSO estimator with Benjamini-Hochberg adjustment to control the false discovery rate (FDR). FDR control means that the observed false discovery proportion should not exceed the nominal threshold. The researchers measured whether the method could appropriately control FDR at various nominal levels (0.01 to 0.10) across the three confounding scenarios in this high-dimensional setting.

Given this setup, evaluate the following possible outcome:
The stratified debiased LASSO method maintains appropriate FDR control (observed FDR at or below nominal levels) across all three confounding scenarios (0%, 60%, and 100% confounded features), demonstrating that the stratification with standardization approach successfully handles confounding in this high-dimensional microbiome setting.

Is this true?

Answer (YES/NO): NO